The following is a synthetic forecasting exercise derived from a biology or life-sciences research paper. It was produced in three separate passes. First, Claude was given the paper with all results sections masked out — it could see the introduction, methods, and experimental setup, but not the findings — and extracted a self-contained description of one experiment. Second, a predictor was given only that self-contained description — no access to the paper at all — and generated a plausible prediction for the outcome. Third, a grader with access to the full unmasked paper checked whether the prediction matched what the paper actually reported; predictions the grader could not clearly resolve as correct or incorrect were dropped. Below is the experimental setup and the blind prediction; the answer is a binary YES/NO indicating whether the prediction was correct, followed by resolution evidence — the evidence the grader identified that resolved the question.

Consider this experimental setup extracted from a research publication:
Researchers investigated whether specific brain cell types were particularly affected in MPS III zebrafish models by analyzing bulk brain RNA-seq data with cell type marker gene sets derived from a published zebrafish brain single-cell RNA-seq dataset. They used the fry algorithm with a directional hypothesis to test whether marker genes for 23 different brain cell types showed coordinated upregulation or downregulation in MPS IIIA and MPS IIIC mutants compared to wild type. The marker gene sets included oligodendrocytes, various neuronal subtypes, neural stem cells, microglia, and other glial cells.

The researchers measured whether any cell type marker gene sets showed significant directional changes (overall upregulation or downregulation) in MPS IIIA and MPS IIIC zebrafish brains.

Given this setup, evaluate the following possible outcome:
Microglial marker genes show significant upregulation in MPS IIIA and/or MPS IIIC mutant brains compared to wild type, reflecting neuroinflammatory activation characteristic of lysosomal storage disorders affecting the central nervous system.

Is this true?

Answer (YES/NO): NO